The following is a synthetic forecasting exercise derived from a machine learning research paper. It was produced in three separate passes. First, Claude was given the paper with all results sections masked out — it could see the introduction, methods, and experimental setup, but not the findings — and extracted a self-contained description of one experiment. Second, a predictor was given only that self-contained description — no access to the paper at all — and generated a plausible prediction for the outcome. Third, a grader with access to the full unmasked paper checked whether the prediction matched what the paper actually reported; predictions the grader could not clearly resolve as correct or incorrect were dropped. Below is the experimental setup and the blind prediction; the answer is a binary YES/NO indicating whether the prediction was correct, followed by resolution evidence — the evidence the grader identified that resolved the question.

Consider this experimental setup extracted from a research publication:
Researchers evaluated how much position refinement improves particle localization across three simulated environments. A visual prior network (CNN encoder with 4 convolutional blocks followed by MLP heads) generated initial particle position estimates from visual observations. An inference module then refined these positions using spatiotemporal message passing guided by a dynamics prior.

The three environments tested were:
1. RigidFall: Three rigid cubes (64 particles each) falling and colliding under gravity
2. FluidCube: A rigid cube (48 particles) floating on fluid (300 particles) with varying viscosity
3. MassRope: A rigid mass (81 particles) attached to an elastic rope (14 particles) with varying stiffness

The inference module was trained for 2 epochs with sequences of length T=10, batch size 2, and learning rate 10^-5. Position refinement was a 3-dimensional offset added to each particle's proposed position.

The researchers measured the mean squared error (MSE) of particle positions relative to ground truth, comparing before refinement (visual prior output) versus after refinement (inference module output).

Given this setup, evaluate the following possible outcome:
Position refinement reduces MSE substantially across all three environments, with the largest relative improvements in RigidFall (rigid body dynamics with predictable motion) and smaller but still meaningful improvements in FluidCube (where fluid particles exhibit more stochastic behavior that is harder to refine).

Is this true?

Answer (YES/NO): NO